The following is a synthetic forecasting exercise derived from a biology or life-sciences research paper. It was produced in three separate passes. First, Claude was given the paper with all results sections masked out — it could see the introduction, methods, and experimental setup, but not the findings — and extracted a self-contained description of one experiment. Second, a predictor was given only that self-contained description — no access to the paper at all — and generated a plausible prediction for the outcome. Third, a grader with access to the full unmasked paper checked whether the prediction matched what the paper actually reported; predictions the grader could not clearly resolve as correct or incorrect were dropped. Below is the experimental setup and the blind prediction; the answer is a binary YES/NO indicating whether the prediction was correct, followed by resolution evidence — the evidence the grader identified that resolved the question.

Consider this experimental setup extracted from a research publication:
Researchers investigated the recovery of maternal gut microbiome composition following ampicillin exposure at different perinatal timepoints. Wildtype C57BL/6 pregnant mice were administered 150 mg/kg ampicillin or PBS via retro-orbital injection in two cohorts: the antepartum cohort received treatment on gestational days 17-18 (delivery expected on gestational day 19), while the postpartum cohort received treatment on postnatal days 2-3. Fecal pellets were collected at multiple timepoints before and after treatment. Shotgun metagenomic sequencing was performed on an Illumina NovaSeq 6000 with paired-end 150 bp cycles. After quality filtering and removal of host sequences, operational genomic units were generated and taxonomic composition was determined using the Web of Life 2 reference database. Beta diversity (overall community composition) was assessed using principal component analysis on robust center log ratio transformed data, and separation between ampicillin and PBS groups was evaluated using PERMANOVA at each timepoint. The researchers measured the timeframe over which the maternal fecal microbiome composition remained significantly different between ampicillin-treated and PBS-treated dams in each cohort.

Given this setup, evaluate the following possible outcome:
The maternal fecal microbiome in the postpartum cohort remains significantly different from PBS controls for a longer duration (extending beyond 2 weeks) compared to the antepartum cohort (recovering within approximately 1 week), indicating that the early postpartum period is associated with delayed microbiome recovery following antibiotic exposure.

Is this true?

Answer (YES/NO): NO